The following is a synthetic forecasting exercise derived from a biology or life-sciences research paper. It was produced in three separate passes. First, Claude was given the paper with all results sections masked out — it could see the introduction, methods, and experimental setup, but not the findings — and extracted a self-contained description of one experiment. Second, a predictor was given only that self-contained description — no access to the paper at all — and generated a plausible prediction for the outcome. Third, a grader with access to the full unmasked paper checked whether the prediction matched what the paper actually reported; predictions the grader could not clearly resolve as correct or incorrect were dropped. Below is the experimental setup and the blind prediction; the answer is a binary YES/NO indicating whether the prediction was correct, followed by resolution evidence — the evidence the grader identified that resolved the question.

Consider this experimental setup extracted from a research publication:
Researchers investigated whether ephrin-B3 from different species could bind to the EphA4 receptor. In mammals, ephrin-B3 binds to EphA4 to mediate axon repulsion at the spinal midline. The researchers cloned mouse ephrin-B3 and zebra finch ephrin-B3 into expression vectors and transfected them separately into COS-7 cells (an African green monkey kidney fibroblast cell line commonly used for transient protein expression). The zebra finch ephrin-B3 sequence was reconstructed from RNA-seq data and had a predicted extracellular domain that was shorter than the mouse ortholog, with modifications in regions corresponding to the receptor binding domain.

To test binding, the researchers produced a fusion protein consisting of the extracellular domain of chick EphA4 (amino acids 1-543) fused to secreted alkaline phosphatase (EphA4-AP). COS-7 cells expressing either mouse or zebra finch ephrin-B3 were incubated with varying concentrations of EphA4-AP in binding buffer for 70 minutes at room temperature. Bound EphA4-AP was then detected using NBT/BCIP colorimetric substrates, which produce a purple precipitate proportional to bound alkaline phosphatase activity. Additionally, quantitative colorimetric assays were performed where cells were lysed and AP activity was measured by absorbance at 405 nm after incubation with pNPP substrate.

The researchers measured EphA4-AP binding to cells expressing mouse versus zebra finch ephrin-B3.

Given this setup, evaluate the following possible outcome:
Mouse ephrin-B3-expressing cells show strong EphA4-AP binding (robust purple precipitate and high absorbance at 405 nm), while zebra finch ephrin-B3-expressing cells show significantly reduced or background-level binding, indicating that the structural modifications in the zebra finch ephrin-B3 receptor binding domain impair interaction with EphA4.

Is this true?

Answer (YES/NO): YES